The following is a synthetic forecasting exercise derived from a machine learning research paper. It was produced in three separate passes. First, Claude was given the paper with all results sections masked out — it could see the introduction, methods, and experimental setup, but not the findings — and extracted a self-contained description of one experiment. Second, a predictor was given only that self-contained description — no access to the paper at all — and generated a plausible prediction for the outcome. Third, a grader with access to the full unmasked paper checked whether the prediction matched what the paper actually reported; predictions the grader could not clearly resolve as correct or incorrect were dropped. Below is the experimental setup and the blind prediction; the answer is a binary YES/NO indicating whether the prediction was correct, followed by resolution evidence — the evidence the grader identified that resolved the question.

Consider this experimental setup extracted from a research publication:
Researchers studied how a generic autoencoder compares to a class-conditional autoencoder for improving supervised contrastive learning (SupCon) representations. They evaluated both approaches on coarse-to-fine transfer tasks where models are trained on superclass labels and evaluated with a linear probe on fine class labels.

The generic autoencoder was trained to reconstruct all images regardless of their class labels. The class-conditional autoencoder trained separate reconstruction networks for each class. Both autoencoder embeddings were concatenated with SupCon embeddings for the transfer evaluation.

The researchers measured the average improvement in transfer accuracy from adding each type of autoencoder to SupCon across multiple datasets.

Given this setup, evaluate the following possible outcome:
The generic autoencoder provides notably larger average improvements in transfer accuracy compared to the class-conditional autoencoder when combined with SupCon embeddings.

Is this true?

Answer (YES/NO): NO